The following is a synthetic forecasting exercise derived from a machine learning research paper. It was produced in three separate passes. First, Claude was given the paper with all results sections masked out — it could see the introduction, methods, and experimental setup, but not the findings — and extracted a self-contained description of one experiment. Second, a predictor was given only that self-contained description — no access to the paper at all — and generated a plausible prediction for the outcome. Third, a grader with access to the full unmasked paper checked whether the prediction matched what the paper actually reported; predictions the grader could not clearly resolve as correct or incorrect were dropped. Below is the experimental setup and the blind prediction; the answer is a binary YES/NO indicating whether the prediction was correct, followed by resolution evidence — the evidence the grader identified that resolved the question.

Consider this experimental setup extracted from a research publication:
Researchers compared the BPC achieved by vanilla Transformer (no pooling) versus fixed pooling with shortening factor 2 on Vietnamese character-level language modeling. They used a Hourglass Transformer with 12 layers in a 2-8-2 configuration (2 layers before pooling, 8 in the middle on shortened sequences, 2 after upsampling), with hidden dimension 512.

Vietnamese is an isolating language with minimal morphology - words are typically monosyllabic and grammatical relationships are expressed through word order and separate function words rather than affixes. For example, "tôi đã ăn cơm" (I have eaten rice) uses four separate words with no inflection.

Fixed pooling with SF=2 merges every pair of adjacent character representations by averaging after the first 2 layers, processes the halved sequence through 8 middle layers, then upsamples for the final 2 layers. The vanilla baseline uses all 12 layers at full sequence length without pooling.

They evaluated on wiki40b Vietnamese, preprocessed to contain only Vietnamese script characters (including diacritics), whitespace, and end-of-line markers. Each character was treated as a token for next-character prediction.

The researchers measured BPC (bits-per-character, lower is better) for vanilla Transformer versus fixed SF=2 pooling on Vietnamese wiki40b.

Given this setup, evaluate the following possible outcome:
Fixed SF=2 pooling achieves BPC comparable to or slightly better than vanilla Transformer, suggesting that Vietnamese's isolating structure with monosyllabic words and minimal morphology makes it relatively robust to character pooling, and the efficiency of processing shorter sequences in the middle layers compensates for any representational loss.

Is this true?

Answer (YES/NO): YES